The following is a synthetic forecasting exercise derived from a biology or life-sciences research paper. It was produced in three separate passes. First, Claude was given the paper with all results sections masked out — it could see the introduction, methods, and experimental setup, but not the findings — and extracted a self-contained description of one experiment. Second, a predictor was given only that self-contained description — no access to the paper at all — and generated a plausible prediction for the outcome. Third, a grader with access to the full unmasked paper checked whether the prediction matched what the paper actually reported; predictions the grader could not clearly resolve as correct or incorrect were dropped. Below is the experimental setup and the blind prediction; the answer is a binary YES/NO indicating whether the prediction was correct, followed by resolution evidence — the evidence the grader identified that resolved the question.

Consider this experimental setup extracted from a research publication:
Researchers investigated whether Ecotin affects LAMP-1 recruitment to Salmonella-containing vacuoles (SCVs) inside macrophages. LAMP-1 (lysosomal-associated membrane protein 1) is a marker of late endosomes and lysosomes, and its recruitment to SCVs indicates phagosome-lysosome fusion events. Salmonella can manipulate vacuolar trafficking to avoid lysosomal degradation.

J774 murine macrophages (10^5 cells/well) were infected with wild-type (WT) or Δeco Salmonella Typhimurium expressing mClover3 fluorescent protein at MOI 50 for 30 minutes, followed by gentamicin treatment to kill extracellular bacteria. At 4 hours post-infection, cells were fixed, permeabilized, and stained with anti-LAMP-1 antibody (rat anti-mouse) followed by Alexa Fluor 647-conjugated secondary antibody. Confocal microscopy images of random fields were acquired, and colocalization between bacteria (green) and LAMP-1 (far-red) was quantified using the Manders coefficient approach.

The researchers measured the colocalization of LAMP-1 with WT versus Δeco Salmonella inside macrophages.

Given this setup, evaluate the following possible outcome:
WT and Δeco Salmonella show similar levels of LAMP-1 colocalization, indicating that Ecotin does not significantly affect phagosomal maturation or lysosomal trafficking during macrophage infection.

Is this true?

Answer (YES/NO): NO